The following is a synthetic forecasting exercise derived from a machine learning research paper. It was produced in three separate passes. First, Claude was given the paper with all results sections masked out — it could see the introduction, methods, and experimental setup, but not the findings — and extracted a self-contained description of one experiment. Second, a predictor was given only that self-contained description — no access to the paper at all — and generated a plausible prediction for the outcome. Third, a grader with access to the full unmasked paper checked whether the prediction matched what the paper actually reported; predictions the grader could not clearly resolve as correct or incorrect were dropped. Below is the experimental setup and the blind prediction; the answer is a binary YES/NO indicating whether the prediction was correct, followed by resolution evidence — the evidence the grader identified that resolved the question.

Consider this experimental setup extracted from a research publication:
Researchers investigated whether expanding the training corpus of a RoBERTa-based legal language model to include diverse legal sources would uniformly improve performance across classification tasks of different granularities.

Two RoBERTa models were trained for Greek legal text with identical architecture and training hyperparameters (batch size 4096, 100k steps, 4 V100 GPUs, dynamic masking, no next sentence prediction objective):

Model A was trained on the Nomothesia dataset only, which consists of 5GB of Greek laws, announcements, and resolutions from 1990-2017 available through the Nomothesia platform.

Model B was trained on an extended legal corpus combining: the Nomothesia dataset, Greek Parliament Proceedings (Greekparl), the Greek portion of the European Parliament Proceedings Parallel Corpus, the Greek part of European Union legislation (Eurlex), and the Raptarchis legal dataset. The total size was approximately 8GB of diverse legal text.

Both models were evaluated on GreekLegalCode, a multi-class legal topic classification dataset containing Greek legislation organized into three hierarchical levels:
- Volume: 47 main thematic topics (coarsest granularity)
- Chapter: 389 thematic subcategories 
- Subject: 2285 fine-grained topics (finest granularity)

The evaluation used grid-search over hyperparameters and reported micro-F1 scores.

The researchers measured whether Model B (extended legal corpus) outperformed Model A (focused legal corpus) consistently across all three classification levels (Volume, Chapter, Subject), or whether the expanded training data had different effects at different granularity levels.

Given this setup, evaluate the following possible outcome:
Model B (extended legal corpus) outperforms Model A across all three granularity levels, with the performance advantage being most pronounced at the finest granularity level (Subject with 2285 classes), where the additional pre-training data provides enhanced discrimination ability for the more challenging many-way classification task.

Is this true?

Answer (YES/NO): NO